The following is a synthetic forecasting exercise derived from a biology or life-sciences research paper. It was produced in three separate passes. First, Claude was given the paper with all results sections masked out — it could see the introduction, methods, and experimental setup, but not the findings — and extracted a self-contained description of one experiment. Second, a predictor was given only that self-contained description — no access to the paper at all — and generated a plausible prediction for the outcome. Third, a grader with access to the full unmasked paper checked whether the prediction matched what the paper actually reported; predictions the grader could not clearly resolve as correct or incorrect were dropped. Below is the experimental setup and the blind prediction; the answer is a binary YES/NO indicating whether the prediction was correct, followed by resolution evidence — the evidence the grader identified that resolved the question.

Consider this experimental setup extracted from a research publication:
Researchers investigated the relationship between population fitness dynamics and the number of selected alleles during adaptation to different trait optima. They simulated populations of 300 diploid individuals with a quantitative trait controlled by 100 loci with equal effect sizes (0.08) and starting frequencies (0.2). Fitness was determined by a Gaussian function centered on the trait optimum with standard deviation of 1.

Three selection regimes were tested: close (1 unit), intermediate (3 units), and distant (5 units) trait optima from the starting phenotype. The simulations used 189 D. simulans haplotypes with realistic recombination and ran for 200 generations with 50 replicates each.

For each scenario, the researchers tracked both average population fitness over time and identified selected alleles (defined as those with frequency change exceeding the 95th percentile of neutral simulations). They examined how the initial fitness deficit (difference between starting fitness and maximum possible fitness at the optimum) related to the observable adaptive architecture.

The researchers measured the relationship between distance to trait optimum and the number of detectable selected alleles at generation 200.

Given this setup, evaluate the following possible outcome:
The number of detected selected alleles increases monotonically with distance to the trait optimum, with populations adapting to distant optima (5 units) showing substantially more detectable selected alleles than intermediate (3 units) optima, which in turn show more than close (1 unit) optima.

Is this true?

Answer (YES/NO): NO